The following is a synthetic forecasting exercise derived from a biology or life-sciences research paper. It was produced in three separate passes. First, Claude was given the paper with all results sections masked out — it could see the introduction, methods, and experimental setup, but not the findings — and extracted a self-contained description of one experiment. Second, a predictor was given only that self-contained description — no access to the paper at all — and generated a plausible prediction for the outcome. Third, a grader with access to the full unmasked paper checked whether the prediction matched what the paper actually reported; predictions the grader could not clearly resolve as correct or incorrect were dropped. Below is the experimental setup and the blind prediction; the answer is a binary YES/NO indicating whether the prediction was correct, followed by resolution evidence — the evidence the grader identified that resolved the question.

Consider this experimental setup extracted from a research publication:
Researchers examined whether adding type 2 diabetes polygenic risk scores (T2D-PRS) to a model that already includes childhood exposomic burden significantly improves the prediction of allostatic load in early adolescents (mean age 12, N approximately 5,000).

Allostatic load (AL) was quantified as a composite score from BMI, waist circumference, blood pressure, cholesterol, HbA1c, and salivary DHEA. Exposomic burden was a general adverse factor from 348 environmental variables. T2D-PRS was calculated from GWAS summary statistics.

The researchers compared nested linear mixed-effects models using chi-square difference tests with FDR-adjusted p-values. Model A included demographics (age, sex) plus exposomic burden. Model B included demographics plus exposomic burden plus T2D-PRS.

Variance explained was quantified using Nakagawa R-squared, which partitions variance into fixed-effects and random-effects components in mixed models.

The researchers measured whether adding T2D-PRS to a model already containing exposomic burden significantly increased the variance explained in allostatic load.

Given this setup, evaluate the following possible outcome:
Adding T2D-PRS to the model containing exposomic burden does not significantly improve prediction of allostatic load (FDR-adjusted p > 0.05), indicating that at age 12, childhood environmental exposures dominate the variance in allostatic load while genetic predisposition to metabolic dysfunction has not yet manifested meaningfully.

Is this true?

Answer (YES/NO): NO